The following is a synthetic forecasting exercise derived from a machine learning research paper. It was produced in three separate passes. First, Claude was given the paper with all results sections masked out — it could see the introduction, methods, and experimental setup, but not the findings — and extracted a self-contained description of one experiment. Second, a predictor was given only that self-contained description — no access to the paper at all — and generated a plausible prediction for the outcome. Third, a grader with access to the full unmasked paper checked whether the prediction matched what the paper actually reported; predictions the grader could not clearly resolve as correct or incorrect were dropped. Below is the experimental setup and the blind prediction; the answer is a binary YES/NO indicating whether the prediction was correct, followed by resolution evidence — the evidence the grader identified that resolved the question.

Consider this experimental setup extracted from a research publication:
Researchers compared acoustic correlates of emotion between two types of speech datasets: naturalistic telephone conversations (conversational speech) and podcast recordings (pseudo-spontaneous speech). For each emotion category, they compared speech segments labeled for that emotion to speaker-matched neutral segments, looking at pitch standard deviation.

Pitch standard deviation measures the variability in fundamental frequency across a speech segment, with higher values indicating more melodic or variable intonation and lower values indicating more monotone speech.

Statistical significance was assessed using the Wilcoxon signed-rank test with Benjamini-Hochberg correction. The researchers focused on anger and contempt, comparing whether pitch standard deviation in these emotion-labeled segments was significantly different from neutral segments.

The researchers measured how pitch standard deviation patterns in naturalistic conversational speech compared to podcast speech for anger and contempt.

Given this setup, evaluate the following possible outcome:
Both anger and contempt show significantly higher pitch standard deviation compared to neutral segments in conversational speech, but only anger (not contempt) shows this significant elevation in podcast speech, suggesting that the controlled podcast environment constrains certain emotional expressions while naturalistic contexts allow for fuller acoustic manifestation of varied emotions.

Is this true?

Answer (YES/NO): NO